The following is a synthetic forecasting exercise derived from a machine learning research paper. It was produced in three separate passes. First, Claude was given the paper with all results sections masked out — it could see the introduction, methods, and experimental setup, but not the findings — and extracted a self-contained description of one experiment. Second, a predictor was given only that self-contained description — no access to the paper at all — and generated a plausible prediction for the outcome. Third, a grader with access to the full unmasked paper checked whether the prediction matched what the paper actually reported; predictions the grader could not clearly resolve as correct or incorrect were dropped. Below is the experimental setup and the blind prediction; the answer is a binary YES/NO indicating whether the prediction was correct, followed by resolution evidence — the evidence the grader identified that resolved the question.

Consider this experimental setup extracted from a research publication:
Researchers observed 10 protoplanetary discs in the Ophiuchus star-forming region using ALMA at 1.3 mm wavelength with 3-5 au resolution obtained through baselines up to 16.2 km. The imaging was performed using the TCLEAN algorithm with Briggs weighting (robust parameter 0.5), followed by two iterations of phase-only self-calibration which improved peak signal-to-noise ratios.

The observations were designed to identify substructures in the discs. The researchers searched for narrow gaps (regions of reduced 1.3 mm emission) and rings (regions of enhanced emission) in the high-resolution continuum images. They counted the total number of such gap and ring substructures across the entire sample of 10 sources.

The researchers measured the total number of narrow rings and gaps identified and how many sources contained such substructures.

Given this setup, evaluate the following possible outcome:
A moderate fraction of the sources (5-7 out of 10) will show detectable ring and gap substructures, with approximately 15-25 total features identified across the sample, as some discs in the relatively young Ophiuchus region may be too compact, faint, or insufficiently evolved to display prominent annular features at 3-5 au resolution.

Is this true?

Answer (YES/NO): NO